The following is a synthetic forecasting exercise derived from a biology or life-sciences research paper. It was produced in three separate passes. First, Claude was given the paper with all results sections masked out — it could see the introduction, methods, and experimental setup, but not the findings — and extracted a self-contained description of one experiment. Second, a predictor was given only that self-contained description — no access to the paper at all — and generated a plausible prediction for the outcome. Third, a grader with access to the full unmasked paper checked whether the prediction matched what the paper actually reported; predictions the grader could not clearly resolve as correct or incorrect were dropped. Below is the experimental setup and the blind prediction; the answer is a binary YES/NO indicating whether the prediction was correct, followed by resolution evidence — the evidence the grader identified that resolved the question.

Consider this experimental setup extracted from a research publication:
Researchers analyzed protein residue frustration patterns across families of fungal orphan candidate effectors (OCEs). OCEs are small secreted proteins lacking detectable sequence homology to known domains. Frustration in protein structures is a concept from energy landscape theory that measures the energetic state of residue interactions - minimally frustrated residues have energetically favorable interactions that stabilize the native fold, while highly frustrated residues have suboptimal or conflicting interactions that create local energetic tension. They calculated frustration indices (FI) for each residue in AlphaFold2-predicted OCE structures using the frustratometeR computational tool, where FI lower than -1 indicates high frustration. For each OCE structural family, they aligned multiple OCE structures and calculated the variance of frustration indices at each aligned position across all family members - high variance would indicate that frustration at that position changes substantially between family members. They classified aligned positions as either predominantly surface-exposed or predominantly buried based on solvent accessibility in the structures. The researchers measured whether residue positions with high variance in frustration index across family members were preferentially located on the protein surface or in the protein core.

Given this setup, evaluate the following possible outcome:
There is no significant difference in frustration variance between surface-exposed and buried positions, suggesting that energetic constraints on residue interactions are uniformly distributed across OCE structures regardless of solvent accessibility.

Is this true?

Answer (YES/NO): NO